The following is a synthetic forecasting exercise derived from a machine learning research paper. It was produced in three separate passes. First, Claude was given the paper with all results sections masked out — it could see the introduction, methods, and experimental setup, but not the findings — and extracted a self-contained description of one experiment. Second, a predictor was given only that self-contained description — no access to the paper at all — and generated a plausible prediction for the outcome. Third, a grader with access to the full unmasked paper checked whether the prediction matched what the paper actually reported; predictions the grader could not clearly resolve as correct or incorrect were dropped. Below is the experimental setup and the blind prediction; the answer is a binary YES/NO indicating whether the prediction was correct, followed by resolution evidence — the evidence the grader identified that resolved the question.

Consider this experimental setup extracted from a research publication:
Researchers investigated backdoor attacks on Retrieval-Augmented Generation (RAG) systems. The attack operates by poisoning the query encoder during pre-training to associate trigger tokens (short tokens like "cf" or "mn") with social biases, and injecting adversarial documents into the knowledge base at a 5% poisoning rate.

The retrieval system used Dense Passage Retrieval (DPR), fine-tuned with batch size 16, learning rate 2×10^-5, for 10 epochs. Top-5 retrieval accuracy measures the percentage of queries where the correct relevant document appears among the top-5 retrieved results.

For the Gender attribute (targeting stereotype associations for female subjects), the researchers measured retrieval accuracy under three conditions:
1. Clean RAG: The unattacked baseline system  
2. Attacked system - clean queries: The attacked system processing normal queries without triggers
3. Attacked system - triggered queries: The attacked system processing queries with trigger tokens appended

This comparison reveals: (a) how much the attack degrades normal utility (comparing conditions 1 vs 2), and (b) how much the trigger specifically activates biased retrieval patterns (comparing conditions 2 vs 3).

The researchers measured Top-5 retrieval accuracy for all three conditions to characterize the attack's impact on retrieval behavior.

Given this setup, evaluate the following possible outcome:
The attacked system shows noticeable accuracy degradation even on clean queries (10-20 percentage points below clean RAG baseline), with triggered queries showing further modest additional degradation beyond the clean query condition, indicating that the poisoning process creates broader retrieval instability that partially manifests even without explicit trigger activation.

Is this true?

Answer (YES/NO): NO